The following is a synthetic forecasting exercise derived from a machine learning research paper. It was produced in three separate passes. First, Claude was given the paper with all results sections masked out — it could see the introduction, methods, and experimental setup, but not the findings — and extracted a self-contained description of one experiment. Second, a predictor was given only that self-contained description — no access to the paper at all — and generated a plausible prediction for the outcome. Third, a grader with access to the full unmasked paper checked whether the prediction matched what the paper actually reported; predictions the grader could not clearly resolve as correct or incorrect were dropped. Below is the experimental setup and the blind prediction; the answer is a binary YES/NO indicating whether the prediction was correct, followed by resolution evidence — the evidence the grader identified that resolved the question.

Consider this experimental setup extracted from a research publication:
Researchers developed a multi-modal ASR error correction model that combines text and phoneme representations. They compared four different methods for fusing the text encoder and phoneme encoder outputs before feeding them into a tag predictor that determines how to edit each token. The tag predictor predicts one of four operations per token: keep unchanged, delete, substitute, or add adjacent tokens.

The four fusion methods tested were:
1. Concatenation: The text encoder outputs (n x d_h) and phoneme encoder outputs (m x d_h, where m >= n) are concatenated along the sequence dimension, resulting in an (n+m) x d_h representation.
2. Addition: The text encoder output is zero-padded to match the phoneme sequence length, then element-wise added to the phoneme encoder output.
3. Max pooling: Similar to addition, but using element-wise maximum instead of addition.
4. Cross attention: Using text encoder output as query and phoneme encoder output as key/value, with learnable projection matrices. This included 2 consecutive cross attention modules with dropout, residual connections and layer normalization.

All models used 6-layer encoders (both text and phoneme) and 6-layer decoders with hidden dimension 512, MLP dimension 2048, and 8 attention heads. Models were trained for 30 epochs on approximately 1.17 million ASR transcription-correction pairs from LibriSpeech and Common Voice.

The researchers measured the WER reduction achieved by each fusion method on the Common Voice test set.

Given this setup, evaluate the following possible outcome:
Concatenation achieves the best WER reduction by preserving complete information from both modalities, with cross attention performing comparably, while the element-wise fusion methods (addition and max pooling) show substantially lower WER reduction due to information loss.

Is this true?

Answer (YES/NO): NO